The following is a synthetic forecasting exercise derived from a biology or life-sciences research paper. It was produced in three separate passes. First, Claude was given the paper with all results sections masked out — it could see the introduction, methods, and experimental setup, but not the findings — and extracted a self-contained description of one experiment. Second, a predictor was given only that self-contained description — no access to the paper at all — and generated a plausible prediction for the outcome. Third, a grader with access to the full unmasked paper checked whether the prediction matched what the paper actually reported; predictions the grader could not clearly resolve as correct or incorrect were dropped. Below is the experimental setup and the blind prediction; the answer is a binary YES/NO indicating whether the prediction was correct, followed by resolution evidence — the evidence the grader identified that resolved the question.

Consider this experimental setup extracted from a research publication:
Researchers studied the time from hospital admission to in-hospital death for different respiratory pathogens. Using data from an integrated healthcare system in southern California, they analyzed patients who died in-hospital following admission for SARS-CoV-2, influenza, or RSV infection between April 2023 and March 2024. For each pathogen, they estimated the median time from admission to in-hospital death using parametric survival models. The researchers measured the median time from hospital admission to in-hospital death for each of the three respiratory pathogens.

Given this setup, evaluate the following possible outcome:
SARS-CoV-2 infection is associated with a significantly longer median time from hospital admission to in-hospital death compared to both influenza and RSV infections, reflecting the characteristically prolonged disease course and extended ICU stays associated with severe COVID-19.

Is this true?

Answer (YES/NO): NO